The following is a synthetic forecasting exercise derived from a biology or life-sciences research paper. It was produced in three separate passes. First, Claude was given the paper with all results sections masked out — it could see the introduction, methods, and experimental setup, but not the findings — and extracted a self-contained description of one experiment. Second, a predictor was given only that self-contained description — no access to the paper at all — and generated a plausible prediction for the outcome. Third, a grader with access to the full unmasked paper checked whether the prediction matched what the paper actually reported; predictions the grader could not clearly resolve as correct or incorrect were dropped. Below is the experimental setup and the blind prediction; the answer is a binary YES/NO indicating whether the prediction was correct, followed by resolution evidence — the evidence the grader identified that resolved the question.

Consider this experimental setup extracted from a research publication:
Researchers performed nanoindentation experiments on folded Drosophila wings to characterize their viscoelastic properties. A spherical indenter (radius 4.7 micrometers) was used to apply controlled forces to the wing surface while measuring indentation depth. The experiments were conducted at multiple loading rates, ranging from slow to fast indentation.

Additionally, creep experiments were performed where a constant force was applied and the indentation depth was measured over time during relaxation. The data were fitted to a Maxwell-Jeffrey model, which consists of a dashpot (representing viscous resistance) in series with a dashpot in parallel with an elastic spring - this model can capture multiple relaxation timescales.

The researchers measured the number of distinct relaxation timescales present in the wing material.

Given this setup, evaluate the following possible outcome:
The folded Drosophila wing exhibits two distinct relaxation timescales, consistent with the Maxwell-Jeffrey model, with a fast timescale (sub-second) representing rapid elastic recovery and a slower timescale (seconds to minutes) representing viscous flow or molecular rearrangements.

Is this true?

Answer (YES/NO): NO